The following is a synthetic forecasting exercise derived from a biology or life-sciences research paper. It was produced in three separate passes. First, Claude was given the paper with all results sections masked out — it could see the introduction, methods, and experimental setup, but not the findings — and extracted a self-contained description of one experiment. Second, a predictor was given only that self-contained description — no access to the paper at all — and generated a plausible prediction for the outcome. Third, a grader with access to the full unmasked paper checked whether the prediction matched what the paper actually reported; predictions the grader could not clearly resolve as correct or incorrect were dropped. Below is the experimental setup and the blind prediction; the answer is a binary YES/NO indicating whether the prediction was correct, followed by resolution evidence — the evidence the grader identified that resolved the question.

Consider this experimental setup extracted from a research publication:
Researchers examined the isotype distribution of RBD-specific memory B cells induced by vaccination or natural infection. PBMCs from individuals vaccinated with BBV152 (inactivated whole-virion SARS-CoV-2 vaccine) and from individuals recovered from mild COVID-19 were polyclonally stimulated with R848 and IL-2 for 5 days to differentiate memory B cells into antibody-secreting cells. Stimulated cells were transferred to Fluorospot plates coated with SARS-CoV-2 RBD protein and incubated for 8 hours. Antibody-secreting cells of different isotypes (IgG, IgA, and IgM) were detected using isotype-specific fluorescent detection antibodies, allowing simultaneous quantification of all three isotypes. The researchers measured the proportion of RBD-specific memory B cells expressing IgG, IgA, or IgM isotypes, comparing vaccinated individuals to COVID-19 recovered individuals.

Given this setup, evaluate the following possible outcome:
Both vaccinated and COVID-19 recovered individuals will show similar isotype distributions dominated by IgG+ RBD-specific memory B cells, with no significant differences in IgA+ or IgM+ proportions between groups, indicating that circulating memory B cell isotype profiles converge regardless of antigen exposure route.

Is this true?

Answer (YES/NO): NO